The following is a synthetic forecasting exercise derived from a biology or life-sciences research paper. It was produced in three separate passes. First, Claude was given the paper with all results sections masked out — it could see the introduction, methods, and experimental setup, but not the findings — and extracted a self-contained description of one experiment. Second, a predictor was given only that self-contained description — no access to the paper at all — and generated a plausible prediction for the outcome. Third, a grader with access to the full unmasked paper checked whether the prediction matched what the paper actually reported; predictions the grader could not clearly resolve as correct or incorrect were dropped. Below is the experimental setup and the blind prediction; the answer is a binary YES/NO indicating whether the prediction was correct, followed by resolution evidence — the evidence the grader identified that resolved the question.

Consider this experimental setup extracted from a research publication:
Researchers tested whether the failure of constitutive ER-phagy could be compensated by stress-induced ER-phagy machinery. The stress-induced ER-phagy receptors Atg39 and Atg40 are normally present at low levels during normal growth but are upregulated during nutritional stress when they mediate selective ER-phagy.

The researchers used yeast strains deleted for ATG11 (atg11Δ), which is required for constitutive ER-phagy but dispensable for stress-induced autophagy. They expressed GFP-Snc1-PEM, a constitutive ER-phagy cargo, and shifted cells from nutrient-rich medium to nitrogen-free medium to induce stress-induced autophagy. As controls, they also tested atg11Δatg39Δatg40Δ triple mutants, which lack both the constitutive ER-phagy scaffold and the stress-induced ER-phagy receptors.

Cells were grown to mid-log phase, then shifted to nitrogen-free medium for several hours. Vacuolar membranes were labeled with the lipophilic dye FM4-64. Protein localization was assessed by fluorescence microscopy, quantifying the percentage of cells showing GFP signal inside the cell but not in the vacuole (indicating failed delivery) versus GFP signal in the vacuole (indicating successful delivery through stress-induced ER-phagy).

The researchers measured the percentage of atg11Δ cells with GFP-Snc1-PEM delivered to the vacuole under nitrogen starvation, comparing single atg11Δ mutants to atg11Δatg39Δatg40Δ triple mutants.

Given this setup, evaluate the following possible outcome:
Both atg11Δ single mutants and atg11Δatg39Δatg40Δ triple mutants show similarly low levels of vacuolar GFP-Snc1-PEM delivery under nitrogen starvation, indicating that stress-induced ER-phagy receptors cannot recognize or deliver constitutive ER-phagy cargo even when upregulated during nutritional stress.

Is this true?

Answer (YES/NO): NO